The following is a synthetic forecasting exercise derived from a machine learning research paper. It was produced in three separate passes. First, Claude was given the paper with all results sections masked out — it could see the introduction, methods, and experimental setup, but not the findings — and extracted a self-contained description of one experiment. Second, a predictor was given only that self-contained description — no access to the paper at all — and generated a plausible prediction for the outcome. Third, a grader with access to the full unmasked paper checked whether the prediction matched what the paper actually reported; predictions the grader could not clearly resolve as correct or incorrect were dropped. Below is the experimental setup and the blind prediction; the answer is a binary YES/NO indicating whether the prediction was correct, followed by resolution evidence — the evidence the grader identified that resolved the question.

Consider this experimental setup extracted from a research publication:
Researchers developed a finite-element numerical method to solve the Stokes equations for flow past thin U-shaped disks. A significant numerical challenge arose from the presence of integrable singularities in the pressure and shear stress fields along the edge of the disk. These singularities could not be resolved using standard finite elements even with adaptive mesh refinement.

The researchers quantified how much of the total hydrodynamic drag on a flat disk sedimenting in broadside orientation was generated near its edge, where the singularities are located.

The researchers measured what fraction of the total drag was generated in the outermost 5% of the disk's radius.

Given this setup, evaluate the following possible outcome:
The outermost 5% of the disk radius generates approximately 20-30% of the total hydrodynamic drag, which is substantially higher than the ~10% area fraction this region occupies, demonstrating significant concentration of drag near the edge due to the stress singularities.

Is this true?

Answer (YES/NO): YES